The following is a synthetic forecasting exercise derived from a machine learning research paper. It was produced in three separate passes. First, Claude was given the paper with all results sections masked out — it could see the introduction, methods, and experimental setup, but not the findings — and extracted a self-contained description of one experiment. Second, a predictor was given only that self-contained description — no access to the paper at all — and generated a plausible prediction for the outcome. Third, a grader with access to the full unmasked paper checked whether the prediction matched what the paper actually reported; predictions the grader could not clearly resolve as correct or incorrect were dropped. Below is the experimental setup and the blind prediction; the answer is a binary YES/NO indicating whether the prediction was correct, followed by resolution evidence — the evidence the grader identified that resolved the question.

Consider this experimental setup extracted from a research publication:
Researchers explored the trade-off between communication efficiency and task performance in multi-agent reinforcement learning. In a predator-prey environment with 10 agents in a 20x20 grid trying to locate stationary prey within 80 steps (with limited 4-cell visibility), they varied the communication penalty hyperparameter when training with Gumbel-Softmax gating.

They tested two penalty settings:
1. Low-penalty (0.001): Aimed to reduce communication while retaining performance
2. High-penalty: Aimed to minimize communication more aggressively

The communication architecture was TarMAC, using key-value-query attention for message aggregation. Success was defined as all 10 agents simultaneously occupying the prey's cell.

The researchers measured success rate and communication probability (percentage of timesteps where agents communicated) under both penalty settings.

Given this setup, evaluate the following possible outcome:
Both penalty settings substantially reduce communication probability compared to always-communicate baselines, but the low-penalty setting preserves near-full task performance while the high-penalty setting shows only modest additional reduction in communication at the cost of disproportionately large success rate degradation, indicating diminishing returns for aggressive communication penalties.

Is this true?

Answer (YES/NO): NO